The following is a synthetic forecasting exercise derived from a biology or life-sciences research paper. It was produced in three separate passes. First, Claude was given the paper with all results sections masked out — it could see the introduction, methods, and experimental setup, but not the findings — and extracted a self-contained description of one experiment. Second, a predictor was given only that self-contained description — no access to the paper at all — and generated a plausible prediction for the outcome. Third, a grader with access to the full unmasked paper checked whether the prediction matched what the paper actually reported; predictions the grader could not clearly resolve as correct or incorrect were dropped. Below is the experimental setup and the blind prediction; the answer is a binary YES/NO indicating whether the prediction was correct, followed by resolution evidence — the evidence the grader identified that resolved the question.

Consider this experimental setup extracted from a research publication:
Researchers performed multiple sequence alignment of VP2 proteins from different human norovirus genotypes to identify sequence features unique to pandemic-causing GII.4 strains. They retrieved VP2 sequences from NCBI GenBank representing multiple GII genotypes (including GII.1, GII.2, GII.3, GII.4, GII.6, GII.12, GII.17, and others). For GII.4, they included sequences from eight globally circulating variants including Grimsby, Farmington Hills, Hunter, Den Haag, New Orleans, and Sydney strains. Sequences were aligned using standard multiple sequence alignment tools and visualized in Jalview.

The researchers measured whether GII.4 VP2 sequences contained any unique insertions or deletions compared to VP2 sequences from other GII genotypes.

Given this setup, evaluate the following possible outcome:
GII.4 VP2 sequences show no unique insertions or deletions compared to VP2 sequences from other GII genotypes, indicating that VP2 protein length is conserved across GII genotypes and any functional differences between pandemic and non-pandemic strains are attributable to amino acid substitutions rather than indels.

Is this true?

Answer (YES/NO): NO